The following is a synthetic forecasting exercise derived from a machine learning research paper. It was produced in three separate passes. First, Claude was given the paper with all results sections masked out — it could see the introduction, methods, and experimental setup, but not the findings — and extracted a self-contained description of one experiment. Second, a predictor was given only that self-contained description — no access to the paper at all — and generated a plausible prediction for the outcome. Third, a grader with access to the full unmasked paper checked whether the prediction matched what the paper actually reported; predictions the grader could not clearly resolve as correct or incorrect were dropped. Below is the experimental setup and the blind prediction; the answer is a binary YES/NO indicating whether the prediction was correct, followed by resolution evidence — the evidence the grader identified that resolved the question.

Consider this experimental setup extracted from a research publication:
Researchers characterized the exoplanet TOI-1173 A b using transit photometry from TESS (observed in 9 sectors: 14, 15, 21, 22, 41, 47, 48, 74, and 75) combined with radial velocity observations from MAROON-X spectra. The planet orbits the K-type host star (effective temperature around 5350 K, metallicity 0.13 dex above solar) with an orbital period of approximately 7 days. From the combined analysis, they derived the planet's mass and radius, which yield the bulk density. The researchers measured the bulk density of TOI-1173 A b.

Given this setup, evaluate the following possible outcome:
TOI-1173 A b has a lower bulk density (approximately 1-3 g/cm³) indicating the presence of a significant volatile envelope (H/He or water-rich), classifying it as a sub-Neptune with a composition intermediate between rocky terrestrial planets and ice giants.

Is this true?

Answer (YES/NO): NO